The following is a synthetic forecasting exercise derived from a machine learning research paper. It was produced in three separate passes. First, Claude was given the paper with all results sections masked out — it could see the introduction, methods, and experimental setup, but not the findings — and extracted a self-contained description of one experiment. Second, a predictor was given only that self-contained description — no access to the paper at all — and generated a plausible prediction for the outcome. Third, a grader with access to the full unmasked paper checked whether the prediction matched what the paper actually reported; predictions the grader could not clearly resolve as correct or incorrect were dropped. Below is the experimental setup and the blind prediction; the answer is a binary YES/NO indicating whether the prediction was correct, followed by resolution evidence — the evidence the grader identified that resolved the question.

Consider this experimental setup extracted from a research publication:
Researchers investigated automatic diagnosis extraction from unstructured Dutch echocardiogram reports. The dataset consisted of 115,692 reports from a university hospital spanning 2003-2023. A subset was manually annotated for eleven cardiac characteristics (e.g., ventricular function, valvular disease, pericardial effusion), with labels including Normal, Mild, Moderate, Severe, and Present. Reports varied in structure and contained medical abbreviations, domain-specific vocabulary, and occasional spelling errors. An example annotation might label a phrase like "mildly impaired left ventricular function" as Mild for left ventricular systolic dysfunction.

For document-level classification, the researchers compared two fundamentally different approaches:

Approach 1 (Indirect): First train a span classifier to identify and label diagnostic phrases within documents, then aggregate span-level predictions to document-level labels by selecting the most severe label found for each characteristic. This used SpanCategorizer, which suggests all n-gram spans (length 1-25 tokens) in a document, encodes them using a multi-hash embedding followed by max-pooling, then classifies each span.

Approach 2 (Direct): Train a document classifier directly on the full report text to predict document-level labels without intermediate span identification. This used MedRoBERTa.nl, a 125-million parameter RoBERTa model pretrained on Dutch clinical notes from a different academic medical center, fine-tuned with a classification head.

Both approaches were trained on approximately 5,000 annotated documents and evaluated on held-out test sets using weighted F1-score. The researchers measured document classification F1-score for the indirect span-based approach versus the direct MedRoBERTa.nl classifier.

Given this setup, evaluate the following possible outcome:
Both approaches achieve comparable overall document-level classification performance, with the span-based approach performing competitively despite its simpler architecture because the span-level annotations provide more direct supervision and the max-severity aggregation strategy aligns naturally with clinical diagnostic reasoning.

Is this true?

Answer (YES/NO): NO